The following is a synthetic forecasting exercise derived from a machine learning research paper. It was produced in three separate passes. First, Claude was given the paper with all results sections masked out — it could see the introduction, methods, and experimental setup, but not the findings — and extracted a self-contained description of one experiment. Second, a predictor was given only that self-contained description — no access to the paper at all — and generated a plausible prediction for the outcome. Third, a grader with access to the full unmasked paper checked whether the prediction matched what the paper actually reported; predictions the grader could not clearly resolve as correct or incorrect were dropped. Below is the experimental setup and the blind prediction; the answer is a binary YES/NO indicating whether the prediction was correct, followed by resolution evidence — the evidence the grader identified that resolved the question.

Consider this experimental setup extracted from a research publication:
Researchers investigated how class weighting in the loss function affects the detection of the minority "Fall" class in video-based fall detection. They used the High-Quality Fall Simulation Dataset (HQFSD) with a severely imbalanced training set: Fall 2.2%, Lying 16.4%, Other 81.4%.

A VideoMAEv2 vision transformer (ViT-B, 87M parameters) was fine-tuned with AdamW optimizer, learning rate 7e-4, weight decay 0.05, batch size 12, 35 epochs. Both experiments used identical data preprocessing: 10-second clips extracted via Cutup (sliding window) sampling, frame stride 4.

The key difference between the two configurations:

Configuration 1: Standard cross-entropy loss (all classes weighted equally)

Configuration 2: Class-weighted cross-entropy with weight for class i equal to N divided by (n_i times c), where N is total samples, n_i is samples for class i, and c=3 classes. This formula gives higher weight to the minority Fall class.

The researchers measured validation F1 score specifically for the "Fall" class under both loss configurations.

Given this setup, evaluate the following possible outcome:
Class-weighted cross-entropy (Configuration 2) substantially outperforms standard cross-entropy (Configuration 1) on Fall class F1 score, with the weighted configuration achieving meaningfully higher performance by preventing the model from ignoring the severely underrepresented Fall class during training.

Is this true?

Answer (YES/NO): NO